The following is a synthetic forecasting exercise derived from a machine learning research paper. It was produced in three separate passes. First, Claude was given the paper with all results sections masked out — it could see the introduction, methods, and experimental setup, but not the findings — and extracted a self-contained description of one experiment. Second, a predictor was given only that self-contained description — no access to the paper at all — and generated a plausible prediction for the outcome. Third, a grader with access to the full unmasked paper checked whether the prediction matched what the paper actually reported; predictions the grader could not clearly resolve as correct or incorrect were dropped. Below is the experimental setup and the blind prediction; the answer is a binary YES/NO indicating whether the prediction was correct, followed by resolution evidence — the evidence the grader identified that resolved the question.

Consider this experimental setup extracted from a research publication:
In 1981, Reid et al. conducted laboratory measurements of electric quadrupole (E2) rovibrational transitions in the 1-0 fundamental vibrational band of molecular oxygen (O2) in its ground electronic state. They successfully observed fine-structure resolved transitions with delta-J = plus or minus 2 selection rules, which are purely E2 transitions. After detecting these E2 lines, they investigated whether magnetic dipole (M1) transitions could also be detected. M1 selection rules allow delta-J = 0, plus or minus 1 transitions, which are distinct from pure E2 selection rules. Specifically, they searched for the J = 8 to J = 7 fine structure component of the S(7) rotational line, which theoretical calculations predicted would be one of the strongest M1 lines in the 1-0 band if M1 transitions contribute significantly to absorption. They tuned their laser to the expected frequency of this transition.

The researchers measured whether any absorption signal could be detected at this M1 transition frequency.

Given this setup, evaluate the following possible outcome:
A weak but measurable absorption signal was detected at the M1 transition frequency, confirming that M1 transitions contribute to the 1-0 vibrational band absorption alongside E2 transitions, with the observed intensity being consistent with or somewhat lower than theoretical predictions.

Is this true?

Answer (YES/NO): NO